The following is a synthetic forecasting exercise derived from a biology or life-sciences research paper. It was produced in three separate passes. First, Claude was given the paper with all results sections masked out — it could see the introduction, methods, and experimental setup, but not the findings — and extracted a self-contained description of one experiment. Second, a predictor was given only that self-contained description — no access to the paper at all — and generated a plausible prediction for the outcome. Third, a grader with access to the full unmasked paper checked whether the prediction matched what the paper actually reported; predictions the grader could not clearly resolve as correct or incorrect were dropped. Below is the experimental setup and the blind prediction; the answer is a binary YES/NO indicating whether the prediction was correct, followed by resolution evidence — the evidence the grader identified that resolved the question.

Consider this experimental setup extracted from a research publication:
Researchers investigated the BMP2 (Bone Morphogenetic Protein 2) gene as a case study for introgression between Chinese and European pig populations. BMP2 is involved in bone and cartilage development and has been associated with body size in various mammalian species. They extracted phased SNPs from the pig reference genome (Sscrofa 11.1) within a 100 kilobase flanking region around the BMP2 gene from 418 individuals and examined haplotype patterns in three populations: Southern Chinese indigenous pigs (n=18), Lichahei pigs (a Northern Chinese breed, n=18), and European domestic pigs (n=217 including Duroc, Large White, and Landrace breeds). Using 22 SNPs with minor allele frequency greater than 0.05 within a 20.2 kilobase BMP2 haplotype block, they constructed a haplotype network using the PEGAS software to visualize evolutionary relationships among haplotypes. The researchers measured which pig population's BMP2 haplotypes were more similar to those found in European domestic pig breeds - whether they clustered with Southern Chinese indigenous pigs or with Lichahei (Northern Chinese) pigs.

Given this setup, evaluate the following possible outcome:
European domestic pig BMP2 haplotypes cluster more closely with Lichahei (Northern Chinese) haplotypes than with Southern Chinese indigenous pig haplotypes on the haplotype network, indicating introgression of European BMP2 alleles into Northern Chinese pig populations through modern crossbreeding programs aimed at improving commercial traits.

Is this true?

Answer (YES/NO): YES